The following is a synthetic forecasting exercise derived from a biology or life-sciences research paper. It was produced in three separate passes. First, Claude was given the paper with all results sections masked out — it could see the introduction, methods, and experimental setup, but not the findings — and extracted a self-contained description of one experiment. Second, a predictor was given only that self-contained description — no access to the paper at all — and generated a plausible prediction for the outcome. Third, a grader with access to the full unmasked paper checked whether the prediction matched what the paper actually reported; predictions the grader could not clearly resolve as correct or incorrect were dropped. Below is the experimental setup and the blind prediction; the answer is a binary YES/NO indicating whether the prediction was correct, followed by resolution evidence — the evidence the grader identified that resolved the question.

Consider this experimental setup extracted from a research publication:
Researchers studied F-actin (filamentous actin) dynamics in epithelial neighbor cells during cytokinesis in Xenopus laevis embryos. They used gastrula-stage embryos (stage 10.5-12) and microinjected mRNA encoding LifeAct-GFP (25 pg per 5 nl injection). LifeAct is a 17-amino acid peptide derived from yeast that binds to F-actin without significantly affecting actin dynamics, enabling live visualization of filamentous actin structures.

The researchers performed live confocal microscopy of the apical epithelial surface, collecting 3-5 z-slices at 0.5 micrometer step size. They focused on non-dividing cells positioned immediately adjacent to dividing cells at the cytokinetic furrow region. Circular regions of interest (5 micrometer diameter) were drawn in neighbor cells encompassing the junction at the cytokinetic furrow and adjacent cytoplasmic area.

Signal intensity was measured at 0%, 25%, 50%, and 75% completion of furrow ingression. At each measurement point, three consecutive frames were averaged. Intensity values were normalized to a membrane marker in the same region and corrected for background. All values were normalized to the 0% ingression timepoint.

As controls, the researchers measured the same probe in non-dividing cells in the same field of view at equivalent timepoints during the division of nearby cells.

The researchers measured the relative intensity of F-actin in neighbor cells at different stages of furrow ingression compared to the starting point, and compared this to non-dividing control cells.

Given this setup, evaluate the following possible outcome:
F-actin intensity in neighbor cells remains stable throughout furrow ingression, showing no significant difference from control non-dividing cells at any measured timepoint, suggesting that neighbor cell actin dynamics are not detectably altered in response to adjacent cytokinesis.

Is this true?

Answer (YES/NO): NO